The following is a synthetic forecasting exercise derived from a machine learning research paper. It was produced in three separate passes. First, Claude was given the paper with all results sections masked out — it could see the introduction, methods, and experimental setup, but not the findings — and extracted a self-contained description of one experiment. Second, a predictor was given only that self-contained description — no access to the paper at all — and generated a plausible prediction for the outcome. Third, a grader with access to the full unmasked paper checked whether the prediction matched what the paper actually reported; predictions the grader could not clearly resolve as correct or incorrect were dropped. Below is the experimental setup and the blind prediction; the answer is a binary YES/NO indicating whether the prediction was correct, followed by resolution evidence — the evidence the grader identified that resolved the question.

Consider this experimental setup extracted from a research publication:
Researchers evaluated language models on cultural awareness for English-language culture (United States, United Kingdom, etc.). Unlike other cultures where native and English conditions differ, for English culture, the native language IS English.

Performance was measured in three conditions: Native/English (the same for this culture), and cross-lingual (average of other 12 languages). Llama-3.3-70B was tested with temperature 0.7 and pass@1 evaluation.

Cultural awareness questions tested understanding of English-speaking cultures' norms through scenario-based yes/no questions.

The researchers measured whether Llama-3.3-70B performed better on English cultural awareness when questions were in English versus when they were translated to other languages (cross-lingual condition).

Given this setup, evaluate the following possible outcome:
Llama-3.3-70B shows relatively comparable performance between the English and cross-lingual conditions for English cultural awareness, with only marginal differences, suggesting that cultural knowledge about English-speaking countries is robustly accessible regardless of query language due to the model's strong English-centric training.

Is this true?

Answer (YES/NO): YES